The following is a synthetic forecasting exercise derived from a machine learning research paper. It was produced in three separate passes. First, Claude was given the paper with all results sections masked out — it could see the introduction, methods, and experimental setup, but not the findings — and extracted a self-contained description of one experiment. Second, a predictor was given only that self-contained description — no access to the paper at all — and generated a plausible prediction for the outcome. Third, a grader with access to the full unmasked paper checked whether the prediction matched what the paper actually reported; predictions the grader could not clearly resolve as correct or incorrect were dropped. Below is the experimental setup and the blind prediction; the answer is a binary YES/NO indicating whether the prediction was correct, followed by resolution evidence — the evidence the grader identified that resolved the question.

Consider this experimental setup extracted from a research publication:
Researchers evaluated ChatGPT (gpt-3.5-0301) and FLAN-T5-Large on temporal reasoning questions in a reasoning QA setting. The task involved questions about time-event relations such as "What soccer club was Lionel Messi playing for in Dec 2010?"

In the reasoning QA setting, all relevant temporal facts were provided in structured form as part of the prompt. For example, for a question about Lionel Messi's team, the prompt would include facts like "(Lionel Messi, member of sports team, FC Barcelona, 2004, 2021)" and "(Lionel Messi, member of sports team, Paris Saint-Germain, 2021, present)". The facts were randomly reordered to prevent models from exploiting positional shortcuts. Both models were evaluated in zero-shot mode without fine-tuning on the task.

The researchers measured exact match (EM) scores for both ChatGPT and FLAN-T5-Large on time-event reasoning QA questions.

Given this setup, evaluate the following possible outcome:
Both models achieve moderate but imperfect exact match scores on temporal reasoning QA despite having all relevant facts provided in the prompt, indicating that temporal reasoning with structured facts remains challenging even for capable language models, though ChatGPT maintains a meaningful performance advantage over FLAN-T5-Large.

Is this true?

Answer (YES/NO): NO